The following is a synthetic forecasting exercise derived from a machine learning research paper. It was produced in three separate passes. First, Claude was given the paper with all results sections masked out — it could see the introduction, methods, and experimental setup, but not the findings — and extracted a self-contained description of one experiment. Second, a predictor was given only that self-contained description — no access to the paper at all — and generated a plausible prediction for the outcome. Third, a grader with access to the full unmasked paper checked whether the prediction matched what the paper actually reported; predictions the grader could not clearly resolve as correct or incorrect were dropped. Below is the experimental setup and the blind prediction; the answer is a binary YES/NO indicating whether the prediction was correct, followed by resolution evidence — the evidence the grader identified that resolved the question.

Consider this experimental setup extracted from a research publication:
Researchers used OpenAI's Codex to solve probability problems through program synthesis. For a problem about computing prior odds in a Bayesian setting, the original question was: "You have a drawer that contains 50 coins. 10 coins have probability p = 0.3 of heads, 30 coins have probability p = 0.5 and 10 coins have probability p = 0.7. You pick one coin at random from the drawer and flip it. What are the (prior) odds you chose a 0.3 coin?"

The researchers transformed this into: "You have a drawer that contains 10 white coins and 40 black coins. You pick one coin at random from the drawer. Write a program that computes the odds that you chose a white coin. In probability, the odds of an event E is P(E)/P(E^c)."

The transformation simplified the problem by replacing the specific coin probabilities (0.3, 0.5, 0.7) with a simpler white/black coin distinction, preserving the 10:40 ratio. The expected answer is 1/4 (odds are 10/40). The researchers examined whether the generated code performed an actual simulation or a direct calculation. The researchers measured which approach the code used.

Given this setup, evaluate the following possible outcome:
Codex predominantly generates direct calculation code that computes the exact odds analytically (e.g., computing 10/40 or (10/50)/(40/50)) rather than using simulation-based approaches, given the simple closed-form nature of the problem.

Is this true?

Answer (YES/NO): YES